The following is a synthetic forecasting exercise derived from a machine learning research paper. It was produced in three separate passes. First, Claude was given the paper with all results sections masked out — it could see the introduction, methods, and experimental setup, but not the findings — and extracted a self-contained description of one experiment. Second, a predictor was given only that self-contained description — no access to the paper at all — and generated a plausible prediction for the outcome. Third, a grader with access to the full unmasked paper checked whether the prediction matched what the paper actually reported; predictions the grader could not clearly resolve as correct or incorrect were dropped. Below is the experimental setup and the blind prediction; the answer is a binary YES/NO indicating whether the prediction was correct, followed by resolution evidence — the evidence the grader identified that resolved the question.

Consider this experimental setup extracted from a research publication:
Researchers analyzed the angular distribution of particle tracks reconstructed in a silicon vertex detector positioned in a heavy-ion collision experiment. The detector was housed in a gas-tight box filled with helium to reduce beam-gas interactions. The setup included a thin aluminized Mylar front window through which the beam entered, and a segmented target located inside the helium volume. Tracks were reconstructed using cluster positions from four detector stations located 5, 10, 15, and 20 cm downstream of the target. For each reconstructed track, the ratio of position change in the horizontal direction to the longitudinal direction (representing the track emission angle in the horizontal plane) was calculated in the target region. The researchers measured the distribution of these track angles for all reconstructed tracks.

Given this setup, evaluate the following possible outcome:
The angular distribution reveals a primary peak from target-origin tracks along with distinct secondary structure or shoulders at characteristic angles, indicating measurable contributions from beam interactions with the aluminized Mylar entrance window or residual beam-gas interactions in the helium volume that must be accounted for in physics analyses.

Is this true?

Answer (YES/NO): YES